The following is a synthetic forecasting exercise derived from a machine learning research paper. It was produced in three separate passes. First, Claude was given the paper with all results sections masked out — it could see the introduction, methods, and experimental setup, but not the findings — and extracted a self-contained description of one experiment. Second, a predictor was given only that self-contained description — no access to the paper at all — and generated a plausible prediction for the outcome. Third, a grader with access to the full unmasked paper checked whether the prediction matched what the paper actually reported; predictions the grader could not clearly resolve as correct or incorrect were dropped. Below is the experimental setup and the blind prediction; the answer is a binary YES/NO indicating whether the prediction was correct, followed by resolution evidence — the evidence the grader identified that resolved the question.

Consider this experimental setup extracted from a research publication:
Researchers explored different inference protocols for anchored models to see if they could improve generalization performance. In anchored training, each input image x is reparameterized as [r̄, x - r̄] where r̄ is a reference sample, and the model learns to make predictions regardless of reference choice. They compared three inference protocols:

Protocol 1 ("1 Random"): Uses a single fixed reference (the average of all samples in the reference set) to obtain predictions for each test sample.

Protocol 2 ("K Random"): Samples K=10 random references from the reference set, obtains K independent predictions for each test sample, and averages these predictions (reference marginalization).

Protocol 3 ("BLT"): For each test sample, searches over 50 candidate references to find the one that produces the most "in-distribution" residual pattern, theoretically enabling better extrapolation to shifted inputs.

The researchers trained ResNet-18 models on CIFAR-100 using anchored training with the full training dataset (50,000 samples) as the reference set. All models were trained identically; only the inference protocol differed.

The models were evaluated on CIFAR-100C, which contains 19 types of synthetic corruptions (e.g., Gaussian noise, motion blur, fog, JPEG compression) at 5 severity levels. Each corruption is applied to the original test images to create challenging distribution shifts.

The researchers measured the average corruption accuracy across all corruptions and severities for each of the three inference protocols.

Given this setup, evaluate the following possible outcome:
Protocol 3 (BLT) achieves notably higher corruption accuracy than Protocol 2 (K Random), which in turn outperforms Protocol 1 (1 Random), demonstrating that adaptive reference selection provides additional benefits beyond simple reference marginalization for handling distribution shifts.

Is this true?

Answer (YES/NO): NO